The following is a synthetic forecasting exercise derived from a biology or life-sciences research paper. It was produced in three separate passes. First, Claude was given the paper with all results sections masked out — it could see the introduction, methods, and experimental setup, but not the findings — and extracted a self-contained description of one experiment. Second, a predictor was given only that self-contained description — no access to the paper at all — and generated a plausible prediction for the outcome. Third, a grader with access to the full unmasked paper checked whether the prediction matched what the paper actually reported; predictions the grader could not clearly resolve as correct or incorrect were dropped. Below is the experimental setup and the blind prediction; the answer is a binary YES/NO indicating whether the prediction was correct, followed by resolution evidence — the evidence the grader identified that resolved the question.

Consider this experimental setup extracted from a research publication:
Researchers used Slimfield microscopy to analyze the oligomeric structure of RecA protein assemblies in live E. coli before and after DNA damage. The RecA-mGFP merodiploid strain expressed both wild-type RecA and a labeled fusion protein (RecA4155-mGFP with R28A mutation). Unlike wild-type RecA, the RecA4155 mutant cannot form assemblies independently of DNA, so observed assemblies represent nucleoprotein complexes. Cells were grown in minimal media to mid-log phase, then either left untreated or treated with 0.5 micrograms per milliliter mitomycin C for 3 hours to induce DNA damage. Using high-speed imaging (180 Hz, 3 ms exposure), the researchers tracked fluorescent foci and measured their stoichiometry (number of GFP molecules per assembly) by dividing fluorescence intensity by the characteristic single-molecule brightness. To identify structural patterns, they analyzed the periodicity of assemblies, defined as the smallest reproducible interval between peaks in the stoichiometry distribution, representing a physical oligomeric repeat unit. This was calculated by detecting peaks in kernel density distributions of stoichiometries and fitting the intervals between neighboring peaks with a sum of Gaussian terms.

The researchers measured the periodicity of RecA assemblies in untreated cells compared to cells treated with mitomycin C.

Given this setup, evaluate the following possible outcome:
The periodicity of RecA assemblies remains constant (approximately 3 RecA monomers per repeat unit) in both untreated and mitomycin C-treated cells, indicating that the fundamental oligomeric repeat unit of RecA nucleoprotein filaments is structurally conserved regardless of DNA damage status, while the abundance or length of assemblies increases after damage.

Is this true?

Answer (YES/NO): NO